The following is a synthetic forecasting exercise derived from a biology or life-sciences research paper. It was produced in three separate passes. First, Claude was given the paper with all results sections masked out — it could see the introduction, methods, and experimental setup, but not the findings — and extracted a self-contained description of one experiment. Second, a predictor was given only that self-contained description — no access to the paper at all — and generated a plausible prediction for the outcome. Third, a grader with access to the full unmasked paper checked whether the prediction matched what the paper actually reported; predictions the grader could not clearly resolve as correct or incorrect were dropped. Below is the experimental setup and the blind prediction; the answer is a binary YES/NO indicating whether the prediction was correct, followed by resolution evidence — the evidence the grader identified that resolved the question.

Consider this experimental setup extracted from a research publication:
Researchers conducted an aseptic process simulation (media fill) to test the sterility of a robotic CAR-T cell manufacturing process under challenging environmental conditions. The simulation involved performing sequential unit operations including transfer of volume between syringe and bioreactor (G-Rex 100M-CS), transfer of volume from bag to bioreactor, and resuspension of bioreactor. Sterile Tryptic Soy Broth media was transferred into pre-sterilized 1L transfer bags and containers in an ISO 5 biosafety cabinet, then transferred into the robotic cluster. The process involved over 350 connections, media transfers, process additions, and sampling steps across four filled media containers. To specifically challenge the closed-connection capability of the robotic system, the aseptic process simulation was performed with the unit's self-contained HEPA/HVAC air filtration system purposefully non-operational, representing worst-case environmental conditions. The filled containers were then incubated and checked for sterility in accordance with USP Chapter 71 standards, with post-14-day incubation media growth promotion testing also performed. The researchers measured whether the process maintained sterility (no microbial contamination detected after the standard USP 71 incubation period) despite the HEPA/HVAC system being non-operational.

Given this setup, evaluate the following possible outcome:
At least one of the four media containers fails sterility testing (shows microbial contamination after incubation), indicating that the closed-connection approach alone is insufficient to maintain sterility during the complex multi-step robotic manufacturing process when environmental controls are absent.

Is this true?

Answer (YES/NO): NO